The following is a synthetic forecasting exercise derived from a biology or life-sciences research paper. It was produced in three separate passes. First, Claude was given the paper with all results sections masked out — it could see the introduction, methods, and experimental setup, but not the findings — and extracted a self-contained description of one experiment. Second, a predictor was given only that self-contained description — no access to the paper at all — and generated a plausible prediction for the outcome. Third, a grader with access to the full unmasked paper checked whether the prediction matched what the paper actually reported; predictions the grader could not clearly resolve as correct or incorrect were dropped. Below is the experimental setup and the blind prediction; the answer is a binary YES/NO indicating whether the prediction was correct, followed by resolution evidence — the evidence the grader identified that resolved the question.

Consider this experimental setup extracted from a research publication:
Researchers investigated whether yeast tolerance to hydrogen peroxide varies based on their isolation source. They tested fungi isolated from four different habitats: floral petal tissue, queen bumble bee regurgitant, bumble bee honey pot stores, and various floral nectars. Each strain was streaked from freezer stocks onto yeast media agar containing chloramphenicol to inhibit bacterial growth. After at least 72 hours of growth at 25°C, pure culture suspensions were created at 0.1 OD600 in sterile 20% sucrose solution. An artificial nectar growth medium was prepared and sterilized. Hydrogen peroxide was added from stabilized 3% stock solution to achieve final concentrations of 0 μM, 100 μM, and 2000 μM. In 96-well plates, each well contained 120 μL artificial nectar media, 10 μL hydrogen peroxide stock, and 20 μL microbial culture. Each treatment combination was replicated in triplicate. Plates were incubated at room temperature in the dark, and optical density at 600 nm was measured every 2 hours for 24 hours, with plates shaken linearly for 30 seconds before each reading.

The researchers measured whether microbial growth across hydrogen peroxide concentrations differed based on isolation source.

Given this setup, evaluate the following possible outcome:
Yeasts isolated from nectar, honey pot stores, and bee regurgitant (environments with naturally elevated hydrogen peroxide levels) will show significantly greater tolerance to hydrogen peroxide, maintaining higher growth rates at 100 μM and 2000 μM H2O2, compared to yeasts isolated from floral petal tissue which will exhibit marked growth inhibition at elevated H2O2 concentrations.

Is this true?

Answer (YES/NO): NO